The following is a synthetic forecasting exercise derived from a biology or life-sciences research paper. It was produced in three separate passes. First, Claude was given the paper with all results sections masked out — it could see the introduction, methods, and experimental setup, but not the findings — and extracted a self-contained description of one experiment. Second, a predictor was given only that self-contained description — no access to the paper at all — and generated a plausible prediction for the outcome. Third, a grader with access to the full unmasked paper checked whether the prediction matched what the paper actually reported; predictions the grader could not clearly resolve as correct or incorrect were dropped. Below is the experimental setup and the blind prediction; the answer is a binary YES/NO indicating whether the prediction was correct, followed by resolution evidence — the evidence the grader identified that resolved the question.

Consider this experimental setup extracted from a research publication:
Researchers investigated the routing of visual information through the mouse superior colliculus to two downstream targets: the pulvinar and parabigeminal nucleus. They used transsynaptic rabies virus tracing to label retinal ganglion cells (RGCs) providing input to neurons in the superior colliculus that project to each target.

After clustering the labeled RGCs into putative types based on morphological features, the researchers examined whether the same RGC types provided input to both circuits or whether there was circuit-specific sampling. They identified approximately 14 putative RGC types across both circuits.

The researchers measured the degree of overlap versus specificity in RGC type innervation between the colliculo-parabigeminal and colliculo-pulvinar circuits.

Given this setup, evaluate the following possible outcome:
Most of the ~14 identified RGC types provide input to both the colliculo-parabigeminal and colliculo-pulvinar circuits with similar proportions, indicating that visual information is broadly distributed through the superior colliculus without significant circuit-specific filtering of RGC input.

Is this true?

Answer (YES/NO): NO